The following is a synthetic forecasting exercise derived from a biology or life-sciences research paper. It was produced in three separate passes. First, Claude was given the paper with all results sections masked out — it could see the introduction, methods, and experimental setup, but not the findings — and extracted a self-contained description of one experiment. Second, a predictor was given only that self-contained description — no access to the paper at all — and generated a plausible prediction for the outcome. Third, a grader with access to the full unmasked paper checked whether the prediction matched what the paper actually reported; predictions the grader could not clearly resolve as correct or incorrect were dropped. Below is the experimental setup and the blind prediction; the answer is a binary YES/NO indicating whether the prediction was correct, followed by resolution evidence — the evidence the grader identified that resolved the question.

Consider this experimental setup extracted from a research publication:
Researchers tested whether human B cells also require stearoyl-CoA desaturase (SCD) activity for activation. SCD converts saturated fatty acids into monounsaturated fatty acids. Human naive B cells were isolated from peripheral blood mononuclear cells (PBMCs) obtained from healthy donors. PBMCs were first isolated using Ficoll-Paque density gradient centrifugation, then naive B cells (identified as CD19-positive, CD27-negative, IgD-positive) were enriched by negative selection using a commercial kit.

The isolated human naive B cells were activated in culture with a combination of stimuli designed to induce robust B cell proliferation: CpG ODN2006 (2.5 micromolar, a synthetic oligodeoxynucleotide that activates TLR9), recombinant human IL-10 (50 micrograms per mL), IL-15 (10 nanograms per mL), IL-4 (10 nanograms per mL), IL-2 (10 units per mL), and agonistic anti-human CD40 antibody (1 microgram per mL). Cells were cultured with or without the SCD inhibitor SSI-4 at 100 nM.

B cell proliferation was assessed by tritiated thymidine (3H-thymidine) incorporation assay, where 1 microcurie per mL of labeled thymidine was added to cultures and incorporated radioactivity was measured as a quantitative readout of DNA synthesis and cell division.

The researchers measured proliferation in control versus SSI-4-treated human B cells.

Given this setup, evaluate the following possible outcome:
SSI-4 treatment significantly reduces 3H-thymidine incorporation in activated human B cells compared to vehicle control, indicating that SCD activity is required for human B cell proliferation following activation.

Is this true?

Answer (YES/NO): YES